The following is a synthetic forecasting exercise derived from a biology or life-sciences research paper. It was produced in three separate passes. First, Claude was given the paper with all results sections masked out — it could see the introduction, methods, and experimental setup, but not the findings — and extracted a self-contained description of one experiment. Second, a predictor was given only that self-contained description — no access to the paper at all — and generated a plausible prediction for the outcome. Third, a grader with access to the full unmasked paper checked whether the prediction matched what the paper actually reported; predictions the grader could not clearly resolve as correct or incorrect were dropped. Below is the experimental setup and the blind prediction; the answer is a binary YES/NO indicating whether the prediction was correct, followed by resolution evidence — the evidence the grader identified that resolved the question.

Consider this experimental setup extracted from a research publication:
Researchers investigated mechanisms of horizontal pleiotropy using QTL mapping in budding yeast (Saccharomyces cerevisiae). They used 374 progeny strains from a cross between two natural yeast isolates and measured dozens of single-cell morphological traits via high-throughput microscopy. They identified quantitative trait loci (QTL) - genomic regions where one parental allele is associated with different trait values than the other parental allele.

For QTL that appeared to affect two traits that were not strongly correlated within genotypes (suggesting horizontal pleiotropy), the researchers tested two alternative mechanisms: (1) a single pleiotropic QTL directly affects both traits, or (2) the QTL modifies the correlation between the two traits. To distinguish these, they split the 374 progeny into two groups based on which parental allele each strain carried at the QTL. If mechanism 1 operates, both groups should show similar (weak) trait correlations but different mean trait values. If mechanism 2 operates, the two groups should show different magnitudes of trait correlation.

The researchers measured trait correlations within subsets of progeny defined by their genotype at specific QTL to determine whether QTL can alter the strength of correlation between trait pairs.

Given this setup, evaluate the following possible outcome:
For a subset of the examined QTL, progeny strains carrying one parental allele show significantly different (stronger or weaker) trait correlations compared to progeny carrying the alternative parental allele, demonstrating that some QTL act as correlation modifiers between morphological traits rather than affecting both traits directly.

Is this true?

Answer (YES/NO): YES